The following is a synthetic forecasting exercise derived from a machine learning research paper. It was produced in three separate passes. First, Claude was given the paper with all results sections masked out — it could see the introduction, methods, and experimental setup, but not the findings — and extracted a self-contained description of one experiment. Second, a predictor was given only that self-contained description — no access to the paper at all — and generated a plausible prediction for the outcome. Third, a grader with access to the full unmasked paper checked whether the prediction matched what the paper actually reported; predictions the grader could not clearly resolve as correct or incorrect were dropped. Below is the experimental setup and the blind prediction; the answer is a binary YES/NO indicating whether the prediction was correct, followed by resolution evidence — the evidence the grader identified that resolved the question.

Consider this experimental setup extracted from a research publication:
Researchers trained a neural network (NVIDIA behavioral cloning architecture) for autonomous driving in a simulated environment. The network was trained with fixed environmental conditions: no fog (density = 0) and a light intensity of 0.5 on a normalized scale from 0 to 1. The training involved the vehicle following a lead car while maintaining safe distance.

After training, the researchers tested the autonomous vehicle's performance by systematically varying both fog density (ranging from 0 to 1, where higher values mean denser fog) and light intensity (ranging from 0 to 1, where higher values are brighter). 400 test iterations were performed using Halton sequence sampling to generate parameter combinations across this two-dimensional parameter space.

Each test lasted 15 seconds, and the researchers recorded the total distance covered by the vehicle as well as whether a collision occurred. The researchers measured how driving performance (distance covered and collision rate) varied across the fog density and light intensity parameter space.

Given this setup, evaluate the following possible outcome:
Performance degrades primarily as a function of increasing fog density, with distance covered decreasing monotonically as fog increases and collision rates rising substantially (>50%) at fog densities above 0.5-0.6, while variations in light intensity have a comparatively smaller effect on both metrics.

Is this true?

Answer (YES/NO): NO